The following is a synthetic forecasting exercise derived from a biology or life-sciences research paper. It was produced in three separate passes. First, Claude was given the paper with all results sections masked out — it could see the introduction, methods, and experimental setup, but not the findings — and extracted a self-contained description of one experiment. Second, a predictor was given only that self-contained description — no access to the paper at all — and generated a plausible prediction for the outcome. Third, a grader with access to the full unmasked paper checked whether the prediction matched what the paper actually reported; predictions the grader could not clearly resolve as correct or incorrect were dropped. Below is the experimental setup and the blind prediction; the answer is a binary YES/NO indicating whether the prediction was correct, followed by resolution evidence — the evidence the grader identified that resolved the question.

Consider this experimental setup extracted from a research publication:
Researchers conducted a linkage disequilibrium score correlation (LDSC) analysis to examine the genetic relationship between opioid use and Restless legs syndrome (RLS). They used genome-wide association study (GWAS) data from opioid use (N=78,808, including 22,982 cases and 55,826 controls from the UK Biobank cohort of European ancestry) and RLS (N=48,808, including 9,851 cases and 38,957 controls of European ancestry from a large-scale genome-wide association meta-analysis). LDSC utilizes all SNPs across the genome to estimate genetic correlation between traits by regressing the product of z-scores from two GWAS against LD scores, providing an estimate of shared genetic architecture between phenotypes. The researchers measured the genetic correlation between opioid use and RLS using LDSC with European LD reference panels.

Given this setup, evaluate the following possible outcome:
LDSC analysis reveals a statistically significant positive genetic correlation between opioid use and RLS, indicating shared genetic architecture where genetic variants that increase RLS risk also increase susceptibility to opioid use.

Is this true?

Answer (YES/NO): YES